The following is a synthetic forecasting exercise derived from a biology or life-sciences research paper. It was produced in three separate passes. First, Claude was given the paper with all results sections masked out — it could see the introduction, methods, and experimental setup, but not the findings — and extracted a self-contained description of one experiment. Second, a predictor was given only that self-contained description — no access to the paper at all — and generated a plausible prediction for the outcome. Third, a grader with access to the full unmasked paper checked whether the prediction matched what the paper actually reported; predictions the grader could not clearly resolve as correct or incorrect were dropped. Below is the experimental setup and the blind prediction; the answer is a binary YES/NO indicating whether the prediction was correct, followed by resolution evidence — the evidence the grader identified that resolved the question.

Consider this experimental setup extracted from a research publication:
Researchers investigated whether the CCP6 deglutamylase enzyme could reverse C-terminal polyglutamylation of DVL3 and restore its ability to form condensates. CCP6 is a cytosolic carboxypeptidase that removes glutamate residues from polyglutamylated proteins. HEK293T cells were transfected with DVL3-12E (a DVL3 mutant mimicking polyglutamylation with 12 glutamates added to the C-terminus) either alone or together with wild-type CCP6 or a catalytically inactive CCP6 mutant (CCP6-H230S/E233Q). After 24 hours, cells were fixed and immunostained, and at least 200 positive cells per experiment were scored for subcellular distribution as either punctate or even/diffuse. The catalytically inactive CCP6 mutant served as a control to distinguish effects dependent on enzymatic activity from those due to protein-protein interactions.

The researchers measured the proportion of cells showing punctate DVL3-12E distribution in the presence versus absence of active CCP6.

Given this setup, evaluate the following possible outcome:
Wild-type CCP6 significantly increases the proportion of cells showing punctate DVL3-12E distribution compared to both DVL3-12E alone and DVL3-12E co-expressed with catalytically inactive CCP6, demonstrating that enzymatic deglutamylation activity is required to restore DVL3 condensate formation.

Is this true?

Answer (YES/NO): YES